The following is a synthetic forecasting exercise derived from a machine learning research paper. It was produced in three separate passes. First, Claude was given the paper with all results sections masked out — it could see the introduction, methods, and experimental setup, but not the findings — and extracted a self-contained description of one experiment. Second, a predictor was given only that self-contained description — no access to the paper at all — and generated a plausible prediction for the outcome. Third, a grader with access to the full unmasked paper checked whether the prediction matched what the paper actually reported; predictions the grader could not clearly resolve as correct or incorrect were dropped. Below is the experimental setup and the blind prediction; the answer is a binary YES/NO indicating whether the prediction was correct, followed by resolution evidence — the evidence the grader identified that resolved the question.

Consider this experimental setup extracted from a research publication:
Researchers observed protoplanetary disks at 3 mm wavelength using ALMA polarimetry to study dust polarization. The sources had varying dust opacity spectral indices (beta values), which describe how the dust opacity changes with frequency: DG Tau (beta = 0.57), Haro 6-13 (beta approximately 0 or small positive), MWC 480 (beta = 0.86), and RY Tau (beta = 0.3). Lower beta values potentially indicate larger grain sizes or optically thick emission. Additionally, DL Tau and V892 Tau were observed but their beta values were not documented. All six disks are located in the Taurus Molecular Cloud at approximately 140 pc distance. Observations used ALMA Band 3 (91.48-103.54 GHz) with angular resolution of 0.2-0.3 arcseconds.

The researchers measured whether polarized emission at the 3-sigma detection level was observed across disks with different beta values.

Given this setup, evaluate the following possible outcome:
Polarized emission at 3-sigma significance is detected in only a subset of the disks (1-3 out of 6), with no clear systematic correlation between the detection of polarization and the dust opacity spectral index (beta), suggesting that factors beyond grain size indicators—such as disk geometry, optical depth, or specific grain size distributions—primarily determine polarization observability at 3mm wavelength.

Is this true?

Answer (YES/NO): NO